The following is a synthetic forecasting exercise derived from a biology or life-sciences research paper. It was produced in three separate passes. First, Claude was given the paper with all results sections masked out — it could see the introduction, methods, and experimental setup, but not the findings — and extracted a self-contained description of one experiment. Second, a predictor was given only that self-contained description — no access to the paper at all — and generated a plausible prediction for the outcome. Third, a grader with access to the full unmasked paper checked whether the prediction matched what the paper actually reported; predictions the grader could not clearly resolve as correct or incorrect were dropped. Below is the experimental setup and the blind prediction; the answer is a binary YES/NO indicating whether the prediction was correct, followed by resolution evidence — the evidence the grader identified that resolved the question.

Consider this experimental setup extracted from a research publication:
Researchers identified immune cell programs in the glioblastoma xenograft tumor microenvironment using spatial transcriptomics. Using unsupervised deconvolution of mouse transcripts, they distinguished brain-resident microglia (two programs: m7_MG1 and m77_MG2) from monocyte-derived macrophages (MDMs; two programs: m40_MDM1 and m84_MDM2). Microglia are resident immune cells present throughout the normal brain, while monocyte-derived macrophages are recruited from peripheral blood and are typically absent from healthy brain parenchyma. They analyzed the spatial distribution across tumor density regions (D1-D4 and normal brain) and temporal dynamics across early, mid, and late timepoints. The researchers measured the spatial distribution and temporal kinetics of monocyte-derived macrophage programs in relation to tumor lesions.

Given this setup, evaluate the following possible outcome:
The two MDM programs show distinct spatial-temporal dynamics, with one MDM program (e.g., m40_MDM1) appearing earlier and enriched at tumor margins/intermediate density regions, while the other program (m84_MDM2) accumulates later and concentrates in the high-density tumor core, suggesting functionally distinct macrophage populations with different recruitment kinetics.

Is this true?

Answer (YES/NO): NO